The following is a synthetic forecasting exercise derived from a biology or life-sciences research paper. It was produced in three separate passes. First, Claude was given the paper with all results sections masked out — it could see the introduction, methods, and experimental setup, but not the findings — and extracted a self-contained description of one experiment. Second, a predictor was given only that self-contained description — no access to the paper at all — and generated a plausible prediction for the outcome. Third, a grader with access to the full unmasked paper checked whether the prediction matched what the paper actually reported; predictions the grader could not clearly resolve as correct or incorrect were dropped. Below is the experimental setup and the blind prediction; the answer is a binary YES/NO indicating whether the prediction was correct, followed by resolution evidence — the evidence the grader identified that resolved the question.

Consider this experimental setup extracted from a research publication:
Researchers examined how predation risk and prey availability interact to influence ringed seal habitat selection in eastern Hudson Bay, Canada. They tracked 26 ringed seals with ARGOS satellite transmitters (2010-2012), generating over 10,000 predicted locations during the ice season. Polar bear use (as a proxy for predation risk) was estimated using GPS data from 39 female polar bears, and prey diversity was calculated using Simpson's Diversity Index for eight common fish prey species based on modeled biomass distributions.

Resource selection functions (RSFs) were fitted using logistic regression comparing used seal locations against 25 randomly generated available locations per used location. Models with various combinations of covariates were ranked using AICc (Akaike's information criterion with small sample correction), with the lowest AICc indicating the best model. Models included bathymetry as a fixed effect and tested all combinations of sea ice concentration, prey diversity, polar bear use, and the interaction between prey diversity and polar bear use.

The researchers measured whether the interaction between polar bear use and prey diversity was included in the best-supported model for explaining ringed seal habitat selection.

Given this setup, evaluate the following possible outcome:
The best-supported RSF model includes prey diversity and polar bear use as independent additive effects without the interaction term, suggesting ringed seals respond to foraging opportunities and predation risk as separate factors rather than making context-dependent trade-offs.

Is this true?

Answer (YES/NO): NO